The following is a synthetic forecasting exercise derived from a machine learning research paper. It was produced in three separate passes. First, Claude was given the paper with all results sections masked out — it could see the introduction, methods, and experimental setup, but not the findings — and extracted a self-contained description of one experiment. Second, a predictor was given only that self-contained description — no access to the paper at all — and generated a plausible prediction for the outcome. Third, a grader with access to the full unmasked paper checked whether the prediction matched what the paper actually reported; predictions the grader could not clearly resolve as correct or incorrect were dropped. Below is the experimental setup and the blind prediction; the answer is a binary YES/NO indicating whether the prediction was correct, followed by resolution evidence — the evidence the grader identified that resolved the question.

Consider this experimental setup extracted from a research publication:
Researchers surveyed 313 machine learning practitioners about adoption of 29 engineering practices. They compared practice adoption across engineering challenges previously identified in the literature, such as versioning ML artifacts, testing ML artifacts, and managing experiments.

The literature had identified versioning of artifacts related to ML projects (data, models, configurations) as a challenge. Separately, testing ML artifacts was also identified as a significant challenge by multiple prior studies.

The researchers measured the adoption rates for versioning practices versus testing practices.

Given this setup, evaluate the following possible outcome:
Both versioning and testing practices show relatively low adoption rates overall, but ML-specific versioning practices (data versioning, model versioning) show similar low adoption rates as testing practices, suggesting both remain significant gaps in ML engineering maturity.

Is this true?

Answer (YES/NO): NO